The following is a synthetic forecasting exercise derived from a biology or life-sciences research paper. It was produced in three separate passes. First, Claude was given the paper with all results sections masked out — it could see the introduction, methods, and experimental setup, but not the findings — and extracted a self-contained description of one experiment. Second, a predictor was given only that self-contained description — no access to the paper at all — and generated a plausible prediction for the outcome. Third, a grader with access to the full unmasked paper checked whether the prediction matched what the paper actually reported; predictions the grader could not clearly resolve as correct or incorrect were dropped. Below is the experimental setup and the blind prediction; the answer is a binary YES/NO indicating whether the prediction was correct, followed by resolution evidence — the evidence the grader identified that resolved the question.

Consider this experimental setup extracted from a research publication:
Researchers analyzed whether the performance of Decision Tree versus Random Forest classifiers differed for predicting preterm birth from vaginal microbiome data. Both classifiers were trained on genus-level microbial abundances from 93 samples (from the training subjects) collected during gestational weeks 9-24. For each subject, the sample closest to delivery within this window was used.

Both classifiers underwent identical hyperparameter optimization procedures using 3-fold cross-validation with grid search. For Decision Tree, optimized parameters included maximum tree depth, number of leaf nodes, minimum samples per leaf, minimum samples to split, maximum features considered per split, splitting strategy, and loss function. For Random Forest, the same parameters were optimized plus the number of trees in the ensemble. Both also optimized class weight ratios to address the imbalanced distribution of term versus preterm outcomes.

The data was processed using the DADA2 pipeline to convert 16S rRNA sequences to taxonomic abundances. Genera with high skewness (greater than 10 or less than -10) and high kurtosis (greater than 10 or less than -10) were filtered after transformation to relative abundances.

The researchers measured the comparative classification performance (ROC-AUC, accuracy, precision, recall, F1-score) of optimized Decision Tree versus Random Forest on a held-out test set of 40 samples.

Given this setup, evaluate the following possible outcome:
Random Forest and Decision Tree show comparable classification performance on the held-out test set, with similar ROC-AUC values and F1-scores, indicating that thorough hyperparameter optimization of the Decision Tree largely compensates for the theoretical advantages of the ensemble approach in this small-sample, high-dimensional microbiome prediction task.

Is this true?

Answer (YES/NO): NO